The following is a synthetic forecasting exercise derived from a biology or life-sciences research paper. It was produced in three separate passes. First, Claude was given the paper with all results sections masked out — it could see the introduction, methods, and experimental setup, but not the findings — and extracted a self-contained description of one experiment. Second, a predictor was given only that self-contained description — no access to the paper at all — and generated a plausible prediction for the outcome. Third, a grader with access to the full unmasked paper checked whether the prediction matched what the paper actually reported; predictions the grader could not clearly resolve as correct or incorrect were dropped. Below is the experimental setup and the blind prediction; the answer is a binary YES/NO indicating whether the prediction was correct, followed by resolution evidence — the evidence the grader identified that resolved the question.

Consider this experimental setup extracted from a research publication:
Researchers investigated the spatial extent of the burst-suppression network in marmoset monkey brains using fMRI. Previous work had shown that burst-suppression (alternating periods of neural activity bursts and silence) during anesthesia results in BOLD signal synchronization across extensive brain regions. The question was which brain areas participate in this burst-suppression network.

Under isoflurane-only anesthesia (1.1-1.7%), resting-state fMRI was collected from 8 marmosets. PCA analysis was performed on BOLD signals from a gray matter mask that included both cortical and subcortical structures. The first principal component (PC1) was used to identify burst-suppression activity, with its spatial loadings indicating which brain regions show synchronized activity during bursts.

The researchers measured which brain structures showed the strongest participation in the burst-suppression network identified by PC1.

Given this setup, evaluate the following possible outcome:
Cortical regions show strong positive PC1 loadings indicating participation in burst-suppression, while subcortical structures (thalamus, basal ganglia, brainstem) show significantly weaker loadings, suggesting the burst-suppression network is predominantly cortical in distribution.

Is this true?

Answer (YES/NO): NO